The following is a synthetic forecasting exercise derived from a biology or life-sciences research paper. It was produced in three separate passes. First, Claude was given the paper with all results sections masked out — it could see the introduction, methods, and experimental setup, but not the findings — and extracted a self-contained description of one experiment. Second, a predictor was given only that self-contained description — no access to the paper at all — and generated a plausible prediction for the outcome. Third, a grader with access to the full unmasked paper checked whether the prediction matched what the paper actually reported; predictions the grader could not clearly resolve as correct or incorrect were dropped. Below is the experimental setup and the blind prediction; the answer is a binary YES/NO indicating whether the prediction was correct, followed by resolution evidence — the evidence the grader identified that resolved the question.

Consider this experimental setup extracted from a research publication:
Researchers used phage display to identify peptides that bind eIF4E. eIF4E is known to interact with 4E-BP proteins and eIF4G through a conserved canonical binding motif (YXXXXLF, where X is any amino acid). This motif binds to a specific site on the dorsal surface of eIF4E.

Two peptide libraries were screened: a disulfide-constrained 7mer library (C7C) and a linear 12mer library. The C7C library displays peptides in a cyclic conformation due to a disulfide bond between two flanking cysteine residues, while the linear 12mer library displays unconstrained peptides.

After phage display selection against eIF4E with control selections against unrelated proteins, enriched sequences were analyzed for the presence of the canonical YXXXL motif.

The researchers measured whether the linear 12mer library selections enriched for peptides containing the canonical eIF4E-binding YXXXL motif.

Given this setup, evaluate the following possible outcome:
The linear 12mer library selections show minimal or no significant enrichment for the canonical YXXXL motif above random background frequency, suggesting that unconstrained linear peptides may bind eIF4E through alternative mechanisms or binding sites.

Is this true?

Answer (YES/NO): NO